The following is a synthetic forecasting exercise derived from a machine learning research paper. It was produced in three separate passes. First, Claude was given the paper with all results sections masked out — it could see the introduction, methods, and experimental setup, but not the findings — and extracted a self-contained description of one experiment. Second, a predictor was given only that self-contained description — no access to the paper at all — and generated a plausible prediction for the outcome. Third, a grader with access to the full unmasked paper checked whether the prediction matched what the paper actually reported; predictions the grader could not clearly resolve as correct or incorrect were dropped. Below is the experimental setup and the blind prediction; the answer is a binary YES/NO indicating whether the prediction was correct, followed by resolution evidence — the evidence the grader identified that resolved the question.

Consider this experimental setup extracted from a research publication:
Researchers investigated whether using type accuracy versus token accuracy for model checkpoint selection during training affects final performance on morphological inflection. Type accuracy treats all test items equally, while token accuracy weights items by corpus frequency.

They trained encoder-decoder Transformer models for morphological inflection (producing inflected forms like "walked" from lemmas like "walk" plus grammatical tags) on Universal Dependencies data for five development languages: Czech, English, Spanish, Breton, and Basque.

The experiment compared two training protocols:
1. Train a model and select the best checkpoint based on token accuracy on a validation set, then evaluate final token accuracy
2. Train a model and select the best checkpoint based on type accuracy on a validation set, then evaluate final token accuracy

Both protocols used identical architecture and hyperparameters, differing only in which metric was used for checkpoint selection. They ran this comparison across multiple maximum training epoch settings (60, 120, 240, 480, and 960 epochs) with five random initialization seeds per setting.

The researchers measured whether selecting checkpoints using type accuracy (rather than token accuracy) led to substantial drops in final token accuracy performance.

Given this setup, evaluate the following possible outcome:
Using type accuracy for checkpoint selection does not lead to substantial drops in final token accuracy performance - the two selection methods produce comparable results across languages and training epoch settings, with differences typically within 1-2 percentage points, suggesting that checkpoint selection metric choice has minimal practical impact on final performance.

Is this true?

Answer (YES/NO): YES